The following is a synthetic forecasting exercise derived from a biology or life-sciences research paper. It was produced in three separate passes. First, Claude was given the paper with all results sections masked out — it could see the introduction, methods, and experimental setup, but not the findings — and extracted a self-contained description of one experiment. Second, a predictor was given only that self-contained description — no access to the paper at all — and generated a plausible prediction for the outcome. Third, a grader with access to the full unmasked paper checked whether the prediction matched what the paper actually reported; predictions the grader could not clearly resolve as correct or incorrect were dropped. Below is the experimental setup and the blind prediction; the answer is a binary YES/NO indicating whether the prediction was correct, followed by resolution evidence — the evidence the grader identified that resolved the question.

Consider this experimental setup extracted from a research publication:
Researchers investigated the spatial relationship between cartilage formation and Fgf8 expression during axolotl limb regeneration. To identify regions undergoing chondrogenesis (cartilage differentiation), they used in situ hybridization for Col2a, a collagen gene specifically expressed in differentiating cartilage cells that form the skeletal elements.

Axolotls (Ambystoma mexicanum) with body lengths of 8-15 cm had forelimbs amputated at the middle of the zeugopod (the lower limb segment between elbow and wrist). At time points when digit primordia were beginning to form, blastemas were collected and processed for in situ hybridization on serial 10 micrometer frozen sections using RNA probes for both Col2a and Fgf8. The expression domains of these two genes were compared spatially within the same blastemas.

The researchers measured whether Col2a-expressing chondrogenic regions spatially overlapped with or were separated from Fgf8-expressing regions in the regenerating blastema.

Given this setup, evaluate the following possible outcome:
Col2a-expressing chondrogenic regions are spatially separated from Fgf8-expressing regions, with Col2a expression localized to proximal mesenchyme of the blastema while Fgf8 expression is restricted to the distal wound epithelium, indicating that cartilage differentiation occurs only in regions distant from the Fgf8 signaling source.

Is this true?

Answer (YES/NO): NO